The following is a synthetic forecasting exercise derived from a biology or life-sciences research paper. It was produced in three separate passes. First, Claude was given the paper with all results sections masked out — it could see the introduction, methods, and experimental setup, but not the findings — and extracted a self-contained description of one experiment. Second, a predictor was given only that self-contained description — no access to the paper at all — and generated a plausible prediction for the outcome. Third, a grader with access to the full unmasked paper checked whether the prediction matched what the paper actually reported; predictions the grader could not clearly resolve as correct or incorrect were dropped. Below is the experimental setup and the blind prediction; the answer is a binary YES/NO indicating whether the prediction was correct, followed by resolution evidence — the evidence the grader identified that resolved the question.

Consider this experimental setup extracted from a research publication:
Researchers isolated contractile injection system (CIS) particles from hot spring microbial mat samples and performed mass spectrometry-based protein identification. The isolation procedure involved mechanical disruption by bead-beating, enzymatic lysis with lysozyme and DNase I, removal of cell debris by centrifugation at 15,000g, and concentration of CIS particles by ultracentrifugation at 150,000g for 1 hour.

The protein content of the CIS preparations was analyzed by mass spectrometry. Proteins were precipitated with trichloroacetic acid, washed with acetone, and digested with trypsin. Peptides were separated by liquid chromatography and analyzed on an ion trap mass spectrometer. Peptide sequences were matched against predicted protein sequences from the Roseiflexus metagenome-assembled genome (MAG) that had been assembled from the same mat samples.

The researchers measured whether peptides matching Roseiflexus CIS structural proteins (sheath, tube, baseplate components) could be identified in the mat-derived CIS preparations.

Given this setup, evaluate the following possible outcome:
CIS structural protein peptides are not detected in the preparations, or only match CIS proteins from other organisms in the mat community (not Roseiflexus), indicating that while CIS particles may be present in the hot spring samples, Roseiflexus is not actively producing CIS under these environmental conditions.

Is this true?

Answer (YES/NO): NO